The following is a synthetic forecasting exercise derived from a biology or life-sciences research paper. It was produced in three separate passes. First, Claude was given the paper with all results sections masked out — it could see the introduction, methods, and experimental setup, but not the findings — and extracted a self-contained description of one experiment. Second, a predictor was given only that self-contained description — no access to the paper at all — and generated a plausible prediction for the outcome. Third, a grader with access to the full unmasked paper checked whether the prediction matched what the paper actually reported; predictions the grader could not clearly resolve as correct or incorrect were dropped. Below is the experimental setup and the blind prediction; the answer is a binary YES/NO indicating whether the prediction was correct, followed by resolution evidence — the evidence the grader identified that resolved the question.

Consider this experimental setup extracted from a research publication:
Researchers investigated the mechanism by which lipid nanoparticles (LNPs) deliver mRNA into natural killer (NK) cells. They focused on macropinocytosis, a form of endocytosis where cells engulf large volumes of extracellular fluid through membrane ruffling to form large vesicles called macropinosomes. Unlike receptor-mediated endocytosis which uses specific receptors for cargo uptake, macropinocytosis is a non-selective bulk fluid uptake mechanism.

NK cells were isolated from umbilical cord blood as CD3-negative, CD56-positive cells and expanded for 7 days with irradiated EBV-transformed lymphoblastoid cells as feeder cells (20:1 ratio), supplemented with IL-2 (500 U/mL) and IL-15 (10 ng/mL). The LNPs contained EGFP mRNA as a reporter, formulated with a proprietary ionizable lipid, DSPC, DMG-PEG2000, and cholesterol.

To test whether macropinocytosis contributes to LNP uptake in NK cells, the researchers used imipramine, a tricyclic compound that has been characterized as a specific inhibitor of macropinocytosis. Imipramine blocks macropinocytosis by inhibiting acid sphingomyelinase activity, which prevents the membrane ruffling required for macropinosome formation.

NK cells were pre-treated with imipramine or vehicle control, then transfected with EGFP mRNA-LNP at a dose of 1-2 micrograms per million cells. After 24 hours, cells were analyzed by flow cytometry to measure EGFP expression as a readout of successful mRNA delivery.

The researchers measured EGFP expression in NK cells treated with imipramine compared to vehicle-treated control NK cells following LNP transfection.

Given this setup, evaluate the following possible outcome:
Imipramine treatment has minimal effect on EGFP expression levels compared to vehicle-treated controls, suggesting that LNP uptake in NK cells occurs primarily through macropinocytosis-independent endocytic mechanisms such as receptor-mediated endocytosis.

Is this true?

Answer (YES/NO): NO